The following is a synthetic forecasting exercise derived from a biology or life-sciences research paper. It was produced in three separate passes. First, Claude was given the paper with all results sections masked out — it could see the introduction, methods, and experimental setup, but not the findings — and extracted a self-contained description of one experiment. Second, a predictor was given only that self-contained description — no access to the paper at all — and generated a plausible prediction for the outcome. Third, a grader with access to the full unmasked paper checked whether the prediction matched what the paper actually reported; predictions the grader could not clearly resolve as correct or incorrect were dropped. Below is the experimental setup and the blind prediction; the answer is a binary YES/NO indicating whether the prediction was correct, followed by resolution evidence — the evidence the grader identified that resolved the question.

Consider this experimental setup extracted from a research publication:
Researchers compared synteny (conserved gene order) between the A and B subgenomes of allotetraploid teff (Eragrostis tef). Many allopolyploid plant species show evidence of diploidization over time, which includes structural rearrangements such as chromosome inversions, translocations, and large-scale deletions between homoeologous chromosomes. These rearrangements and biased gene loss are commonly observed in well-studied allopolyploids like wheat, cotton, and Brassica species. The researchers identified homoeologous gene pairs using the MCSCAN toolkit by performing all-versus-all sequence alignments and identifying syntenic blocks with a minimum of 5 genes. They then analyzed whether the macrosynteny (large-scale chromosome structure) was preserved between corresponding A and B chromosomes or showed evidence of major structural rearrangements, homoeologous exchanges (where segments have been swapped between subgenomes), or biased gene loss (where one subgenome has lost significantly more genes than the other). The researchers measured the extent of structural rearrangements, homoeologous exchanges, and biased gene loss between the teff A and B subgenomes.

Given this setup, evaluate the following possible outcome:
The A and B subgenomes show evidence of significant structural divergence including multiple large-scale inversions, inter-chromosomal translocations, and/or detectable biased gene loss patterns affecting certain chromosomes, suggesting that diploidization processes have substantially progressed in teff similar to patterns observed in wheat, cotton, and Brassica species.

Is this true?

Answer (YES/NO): NO